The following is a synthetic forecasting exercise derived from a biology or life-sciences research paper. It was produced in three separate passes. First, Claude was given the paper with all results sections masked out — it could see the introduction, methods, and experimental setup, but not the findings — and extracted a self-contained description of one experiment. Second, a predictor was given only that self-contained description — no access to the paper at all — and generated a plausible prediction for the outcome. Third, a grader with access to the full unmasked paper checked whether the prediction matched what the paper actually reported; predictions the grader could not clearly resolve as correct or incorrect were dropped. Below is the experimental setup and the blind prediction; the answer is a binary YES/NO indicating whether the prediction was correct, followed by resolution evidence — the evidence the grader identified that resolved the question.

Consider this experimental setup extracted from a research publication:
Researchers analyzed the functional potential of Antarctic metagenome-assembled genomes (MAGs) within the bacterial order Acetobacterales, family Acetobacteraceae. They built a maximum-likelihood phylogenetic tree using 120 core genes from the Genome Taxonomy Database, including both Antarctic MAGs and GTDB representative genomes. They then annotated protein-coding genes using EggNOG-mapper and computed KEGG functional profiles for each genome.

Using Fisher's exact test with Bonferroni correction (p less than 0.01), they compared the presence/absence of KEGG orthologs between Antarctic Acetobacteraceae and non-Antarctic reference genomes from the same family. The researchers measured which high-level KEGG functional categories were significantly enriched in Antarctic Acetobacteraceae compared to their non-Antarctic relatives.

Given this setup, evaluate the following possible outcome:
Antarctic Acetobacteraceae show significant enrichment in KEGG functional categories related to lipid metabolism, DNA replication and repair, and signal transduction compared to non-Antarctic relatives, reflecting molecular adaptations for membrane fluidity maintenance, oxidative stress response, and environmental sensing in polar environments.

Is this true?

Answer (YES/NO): NO